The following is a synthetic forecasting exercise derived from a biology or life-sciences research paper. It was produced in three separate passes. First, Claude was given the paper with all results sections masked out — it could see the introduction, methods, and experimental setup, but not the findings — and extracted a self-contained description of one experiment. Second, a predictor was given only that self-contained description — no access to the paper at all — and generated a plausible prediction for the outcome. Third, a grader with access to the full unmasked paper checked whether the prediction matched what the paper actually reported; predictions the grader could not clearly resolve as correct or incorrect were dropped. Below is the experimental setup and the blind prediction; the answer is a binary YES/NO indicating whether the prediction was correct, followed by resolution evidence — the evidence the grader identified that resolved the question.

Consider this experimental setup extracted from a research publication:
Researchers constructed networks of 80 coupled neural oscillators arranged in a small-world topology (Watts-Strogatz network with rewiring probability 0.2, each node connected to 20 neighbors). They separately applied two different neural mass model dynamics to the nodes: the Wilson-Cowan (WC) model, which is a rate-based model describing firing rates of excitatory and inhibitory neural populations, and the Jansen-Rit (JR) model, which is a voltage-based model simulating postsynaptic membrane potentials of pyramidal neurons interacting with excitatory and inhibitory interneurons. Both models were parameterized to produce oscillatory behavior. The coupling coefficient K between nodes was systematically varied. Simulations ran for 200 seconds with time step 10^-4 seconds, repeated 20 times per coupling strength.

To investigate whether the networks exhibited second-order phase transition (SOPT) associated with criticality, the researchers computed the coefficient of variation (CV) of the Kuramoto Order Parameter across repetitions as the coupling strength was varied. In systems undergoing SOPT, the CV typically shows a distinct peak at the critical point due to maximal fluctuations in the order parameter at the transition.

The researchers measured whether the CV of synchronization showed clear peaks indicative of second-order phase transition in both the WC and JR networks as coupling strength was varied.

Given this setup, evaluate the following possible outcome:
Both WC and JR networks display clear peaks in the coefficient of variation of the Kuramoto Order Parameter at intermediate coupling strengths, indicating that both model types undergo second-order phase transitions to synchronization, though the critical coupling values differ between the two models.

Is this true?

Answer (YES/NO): NO